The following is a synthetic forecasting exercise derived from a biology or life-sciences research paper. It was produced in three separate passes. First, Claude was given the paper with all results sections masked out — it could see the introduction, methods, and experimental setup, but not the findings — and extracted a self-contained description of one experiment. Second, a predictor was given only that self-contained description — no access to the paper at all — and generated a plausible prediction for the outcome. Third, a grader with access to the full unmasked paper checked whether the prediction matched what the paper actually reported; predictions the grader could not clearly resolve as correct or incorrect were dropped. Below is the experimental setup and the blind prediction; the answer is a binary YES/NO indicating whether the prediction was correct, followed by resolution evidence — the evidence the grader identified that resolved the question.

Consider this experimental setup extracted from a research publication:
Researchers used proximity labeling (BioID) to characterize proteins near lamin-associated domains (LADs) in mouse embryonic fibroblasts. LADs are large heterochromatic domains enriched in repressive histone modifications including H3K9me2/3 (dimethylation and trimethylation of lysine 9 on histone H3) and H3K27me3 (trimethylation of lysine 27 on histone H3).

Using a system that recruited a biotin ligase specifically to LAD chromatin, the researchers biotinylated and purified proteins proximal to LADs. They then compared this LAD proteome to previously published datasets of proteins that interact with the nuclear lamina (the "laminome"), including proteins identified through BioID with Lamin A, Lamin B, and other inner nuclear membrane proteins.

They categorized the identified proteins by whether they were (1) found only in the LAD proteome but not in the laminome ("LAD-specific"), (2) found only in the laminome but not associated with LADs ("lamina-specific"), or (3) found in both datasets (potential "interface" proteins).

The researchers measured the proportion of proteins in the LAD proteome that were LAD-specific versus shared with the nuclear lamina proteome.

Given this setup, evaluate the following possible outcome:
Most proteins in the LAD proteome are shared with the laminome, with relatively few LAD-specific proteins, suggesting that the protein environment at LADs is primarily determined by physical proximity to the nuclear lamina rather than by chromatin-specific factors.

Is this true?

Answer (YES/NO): NO